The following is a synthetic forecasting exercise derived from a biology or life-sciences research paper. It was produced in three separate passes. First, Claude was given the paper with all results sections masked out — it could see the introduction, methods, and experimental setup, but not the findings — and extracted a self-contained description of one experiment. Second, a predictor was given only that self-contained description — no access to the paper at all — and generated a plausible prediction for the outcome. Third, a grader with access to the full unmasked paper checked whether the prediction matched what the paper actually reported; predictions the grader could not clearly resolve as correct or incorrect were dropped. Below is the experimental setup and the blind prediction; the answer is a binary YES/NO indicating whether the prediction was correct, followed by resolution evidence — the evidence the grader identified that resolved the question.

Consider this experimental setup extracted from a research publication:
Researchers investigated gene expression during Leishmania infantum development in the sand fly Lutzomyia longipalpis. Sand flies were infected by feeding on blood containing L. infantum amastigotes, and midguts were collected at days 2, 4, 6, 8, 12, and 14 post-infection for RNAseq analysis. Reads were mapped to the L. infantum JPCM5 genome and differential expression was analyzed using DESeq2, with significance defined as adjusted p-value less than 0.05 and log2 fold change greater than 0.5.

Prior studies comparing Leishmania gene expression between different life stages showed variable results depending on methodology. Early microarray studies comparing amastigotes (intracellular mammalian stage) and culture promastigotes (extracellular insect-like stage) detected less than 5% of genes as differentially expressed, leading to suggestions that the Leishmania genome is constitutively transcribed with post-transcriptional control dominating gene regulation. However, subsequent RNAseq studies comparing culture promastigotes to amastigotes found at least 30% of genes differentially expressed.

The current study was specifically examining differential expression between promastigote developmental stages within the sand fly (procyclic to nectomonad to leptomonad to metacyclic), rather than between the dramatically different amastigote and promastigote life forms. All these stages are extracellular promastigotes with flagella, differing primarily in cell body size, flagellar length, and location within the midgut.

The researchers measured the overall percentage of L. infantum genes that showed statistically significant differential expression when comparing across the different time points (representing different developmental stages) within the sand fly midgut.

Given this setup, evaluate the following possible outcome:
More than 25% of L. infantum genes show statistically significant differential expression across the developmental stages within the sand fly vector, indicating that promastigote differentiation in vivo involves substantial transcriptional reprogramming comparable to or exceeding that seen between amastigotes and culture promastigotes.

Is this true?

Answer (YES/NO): YES